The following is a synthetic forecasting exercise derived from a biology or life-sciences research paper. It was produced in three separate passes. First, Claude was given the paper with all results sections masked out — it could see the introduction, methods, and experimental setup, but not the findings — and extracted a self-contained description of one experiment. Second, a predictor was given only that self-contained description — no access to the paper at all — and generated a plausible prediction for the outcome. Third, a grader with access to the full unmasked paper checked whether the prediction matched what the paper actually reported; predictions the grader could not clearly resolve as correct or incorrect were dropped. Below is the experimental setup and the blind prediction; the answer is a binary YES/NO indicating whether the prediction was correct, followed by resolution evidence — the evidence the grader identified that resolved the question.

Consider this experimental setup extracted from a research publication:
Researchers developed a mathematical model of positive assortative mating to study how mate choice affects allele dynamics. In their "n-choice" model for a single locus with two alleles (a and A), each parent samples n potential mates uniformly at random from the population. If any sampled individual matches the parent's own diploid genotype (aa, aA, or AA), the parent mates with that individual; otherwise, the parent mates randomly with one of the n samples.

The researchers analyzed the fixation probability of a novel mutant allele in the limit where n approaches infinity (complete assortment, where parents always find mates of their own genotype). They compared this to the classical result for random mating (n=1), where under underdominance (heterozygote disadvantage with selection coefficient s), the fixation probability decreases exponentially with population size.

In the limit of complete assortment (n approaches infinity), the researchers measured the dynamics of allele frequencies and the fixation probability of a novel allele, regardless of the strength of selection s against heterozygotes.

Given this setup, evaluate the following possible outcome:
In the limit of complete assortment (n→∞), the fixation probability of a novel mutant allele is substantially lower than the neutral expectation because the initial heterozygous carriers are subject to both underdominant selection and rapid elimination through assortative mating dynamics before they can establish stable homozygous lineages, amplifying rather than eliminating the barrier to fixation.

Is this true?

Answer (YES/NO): NO